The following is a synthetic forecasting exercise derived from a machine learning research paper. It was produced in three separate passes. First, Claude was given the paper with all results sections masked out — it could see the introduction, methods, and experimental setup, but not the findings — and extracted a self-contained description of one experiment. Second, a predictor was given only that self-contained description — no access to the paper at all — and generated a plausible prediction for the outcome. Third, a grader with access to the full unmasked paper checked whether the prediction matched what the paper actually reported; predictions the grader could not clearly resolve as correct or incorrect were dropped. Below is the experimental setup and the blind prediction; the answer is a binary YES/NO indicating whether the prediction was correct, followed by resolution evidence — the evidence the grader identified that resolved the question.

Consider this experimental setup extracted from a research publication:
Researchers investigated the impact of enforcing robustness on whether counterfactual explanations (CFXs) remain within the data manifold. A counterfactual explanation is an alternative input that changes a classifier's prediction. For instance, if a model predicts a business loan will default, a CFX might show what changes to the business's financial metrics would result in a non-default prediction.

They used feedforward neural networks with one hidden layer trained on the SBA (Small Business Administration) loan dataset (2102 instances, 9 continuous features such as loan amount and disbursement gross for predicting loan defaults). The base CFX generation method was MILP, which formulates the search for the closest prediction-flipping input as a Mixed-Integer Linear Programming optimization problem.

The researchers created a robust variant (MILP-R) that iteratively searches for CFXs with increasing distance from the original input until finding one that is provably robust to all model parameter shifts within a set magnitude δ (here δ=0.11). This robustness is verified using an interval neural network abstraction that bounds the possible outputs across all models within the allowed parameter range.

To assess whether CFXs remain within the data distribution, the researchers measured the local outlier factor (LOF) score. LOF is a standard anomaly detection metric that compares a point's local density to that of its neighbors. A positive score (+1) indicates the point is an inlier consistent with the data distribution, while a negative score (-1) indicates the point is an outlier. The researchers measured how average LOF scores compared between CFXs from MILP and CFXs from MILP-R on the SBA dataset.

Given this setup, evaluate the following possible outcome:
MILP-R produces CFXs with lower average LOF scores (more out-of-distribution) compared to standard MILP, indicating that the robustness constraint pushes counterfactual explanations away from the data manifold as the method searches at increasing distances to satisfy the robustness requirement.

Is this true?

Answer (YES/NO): YES